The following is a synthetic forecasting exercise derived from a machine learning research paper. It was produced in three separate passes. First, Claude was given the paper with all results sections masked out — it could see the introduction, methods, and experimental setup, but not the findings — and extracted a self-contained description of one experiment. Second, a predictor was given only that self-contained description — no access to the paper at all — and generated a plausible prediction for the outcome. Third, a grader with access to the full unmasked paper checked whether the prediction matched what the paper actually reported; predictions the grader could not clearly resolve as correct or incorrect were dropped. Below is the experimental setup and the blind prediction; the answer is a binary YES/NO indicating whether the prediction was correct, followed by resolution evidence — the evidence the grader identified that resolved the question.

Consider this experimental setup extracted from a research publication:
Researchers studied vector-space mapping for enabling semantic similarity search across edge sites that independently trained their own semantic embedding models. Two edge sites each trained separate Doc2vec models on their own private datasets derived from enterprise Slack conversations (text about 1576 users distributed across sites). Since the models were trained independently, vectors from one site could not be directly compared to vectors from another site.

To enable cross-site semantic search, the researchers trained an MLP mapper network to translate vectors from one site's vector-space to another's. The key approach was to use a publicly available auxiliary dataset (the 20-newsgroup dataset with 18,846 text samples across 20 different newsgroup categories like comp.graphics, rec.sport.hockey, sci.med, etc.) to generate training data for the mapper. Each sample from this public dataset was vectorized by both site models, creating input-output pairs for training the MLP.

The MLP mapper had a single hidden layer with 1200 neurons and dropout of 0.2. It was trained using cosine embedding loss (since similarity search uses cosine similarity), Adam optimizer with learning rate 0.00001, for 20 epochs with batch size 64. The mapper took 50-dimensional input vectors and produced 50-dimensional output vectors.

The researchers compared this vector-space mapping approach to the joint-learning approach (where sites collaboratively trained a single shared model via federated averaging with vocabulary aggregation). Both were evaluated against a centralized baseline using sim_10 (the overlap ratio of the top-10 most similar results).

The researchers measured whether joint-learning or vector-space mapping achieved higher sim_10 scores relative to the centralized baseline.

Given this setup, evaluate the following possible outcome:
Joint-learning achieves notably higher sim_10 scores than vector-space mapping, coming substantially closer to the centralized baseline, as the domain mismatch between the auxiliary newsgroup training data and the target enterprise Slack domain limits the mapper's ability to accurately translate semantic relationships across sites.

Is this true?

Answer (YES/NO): NO